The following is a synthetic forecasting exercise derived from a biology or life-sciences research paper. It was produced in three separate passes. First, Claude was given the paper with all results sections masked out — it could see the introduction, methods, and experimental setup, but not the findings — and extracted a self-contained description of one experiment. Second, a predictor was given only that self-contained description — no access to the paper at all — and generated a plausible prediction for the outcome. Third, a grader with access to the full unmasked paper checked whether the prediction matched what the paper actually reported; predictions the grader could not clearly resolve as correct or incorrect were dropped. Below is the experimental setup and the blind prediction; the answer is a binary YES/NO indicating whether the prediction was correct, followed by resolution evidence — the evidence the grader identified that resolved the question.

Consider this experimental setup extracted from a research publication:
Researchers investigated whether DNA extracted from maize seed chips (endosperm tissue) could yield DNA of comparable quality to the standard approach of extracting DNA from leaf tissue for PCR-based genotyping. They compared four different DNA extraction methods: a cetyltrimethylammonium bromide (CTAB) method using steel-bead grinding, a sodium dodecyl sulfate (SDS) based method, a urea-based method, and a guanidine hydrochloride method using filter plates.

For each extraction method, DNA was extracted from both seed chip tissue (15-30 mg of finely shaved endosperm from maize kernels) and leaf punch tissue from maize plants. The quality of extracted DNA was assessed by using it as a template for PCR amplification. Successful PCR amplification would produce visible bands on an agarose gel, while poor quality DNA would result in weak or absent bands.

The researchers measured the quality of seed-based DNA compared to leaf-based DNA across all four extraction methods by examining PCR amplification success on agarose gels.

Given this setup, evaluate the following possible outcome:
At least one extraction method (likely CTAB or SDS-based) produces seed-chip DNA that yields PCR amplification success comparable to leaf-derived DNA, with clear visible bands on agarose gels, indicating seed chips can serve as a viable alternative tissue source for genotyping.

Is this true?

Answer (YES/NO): YES